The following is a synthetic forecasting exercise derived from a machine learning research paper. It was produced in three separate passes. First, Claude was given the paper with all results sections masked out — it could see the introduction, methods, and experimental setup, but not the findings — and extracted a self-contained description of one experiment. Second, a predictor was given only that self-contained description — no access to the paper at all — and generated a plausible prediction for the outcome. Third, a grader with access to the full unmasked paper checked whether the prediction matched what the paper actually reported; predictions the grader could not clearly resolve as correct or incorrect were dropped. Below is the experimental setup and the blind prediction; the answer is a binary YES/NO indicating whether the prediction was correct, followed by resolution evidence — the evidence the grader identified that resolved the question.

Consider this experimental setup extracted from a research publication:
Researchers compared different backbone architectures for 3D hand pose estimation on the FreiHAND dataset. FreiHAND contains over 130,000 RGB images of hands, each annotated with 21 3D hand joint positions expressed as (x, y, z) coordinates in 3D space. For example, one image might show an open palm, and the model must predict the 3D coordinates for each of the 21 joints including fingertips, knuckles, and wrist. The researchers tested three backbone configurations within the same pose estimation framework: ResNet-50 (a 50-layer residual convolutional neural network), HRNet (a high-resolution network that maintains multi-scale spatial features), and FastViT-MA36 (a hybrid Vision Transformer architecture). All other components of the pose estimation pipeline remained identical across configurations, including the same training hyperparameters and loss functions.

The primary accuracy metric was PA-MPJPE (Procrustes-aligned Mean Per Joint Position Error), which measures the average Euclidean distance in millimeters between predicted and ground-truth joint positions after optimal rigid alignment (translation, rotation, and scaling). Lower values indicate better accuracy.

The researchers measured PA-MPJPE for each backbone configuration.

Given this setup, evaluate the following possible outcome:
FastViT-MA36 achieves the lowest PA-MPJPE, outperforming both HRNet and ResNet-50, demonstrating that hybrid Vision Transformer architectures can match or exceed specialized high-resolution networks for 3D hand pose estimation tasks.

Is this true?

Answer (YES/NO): NO